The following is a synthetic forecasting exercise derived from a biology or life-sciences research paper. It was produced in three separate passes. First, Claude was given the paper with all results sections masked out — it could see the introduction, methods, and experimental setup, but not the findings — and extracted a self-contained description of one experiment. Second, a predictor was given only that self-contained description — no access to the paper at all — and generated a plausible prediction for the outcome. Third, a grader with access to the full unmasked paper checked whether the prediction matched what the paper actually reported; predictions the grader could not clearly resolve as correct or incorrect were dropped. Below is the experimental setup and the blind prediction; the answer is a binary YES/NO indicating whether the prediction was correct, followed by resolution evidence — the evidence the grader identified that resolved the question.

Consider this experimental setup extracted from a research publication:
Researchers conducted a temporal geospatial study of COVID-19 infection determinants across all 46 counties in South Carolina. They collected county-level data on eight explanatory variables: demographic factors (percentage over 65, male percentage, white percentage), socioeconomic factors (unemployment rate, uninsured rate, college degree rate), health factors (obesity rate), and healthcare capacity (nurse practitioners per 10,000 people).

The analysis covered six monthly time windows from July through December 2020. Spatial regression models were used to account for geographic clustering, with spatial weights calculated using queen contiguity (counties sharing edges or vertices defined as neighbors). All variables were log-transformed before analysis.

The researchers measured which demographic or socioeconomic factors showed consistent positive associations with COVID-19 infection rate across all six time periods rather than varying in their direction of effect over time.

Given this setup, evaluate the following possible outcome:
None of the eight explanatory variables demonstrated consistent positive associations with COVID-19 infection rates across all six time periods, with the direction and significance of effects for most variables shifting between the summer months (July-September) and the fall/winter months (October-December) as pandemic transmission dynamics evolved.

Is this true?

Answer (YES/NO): NO